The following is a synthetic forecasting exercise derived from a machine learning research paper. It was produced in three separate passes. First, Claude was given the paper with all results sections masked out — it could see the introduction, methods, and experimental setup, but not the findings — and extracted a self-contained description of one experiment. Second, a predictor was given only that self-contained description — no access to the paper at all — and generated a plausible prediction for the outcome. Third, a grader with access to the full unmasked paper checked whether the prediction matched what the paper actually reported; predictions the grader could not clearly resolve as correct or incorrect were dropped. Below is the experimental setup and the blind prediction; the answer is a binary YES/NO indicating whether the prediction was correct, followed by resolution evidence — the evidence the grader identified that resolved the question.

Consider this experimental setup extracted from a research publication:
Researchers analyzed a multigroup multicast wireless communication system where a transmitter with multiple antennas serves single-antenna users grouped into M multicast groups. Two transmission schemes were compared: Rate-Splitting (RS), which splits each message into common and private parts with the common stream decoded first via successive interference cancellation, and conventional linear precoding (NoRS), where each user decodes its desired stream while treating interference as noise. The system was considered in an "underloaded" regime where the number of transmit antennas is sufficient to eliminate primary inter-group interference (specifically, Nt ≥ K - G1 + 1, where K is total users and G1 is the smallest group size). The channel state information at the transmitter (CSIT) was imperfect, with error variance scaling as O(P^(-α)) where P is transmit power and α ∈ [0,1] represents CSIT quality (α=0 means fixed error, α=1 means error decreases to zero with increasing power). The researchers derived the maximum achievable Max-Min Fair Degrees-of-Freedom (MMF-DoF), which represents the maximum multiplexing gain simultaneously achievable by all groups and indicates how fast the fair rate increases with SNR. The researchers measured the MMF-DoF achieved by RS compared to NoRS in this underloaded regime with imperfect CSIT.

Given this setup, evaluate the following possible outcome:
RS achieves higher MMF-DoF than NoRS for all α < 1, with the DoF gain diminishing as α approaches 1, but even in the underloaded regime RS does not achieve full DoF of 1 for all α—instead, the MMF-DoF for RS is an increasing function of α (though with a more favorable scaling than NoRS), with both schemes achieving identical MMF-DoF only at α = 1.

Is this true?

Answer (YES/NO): YES